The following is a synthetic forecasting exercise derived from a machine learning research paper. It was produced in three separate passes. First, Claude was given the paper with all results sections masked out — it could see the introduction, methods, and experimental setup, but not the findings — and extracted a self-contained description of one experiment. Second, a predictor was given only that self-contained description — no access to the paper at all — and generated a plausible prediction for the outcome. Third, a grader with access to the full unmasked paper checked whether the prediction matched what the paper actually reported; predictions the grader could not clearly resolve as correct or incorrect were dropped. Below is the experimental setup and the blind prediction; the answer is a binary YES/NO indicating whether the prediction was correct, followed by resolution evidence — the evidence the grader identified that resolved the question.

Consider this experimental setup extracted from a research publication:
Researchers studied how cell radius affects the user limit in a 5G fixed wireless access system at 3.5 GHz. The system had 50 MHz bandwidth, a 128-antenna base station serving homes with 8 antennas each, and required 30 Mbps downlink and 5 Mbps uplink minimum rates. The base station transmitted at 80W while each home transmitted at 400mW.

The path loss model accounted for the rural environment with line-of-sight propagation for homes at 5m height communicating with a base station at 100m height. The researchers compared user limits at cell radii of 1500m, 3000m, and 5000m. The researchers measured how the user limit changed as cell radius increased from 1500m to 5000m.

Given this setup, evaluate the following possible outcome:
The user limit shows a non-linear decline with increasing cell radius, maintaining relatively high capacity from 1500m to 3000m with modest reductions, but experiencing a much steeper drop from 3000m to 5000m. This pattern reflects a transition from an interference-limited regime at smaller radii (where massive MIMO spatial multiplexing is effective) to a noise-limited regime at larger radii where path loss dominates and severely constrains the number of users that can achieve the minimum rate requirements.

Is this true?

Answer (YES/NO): NO